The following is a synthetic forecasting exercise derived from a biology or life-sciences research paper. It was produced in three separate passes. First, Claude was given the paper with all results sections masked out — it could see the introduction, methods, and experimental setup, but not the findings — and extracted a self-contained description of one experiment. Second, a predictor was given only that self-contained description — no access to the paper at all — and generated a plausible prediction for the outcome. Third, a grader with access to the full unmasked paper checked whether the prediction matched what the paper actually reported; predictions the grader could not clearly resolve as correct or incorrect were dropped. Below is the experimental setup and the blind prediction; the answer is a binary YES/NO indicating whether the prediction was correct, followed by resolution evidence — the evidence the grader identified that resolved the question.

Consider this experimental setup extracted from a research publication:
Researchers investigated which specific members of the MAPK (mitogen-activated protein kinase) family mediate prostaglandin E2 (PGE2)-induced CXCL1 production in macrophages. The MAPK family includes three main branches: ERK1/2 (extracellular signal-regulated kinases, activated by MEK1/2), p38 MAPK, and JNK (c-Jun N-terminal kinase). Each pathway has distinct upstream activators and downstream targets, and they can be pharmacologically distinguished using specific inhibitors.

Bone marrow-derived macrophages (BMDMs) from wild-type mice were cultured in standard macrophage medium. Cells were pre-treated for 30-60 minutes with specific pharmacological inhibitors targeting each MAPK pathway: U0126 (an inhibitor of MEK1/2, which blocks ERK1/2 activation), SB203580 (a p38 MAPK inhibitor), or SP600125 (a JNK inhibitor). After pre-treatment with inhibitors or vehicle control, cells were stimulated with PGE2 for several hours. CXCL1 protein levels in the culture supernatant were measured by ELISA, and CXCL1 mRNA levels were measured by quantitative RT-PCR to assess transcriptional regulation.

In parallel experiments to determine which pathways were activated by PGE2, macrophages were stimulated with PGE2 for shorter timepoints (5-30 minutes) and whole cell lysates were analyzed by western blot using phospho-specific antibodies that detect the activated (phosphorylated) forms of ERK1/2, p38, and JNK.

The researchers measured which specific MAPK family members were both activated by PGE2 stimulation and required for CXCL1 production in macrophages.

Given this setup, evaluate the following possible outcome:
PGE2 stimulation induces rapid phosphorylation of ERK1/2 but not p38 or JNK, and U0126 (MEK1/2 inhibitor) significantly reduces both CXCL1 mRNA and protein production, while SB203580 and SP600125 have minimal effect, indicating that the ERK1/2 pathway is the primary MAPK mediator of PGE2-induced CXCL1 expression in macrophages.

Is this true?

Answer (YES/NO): NO